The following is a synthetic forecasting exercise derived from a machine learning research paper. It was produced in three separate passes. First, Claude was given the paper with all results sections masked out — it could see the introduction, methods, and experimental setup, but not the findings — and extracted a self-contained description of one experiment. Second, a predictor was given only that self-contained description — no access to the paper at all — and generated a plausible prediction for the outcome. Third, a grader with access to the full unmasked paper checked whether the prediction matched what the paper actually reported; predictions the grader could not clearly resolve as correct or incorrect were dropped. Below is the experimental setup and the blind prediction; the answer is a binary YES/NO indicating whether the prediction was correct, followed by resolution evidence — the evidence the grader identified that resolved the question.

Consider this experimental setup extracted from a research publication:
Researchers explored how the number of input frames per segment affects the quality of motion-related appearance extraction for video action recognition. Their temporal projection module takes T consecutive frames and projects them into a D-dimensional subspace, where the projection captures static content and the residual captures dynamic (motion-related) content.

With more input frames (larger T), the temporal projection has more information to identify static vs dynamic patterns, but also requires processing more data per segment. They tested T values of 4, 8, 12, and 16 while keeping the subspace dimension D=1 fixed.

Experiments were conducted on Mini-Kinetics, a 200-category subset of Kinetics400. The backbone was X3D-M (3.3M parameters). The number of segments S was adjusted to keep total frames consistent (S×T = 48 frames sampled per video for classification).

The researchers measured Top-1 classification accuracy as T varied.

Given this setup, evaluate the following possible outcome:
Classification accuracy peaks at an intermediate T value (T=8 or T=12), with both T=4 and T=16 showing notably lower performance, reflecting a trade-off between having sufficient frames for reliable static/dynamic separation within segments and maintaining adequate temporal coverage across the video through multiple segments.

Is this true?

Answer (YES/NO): NO